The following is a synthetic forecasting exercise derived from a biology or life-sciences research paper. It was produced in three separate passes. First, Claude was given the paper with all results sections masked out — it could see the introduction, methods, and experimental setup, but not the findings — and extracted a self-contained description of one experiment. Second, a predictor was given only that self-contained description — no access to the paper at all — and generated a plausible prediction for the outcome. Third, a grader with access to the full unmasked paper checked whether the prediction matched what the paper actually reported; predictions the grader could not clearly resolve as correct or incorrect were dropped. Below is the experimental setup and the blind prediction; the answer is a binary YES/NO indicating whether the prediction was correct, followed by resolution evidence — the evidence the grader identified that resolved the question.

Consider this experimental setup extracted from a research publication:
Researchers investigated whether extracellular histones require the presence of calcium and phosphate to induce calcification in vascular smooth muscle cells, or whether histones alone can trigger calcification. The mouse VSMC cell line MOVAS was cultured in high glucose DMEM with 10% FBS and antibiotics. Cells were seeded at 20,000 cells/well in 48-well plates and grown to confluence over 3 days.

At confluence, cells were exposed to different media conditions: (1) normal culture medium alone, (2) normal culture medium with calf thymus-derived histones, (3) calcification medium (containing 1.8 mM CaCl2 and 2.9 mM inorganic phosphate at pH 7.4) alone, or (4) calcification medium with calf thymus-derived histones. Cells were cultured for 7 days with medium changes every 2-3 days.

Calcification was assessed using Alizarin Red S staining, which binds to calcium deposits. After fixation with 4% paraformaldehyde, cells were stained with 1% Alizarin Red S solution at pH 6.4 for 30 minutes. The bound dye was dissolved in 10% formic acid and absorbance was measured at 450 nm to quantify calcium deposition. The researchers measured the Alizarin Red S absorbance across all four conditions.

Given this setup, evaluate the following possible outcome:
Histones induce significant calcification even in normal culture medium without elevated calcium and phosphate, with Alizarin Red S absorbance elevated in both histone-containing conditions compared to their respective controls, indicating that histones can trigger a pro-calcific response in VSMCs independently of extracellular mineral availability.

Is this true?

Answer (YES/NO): NO